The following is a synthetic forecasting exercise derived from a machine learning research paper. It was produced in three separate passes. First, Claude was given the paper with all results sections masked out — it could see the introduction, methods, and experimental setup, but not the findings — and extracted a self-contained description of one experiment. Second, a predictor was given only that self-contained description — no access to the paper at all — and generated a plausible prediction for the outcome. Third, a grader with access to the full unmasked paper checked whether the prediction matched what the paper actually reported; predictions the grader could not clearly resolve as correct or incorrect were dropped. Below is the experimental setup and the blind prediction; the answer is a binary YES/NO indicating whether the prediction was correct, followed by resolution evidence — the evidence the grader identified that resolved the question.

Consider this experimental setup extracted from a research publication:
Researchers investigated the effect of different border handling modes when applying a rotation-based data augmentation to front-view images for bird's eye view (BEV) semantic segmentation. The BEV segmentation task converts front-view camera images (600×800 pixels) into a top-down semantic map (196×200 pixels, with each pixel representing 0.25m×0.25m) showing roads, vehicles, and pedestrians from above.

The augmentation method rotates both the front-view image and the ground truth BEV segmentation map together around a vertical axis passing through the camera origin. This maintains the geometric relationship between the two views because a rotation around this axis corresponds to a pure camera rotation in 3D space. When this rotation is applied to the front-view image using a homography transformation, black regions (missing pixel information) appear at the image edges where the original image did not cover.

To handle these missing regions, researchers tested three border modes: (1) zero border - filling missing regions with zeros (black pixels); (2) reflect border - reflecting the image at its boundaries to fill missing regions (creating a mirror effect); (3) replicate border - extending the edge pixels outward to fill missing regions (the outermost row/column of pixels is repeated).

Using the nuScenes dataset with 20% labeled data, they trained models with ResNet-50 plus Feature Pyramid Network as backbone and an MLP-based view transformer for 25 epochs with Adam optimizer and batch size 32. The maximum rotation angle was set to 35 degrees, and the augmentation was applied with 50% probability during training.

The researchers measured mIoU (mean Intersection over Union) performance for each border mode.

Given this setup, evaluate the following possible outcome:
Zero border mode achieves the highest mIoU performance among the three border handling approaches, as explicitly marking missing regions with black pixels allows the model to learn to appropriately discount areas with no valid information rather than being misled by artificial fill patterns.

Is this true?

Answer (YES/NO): NO